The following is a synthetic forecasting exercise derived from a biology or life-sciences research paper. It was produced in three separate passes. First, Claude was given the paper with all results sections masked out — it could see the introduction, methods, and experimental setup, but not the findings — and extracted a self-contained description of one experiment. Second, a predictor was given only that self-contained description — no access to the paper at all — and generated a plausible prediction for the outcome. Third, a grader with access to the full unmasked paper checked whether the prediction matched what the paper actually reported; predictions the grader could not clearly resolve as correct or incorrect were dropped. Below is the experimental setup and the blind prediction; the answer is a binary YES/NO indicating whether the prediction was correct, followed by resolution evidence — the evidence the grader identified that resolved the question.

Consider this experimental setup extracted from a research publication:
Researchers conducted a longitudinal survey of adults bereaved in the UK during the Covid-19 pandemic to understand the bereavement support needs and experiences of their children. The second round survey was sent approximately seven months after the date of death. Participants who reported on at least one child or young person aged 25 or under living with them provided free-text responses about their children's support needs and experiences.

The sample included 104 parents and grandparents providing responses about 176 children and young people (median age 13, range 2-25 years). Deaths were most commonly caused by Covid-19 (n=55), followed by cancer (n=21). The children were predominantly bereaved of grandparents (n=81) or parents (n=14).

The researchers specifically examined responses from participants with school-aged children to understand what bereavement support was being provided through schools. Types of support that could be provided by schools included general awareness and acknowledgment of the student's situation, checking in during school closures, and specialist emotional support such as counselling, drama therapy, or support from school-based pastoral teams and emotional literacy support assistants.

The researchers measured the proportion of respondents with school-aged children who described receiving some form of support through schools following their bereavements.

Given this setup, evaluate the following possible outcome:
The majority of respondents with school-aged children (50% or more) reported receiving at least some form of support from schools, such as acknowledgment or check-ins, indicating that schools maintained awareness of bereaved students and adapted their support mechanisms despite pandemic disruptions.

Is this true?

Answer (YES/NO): NO